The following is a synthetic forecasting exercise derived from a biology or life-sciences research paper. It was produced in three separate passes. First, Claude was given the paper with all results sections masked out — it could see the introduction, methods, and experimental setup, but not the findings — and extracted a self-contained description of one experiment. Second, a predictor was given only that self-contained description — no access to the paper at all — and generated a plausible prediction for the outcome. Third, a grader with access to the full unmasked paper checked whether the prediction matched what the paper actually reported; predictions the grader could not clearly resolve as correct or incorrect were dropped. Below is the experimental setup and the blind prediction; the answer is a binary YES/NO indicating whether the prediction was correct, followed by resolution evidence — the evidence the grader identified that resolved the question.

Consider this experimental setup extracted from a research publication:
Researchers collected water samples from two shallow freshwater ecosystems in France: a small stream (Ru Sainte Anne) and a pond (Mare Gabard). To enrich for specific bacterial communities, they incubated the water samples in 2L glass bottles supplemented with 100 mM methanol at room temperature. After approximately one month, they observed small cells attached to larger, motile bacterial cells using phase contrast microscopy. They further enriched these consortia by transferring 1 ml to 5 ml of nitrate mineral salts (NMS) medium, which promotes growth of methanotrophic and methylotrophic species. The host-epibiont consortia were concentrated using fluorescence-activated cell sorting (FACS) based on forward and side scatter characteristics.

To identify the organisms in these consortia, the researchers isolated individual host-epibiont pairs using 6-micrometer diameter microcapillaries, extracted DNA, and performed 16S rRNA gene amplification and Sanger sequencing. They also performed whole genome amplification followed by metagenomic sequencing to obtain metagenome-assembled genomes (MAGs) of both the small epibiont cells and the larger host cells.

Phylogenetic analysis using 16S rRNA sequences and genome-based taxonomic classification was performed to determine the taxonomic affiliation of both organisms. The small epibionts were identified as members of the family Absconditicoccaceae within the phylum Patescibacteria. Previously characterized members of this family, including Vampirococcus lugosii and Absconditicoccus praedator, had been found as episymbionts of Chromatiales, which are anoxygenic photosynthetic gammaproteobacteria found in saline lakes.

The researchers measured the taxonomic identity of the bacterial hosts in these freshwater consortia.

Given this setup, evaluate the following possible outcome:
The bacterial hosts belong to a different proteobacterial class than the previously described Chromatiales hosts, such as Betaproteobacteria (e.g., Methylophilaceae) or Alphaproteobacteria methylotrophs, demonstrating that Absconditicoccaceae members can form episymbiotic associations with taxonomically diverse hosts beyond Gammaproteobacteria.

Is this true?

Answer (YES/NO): NO